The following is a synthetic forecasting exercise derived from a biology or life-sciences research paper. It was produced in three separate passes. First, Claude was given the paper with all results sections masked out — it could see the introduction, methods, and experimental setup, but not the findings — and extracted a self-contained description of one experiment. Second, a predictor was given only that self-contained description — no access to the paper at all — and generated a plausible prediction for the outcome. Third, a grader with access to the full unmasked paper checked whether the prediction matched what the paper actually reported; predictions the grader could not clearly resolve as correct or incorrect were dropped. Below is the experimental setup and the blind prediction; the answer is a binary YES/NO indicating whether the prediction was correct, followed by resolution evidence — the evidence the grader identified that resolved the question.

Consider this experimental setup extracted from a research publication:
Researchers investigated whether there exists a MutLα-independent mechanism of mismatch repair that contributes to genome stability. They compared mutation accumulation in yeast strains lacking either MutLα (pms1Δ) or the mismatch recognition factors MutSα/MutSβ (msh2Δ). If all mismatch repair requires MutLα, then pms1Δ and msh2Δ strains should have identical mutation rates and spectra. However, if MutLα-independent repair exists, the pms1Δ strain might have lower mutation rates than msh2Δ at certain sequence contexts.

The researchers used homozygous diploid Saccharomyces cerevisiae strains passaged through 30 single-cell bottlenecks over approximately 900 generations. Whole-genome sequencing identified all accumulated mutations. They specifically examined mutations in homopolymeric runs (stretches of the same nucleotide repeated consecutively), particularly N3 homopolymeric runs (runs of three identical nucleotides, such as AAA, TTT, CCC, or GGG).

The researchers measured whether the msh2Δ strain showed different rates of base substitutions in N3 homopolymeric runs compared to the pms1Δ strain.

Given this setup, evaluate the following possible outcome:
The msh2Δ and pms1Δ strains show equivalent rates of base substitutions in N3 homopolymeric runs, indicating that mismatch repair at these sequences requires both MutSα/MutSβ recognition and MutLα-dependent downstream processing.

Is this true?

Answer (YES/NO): NO